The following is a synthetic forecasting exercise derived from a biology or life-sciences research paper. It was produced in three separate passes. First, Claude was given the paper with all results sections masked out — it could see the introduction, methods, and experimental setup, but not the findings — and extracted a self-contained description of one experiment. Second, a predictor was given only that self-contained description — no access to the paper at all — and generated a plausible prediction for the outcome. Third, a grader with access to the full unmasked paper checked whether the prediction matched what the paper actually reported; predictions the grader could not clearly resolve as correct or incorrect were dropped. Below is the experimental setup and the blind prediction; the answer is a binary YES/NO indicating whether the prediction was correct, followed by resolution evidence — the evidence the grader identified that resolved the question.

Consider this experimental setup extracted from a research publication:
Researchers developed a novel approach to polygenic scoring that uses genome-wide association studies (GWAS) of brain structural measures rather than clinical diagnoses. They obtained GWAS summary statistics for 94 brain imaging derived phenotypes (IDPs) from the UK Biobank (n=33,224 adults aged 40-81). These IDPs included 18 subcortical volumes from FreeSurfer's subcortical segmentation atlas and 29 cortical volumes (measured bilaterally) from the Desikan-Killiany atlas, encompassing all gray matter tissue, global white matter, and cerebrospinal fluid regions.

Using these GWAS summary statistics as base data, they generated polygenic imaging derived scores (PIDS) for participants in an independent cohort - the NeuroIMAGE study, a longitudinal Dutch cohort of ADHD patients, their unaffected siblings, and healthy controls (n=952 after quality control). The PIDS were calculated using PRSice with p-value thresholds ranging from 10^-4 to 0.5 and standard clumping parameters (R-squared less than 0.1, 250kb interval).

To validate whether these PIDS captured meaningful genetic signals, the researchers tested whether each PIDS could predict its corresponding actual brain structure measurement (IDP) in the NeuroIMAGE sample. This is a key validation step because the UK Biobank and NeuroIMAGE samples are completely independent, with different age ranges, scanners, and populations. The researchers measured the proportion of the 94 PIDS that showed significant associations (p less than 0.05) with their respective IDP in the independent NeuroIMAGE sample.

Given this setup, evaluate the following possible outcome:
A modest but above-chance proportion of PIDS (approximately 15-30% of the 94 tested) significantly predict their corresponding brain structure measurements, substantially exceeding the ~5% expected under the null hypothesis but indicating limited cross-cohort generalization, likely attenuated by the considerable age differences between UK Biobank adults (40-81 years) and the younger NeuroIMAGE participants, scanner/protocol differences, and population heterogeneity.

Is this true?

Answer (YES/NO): NO